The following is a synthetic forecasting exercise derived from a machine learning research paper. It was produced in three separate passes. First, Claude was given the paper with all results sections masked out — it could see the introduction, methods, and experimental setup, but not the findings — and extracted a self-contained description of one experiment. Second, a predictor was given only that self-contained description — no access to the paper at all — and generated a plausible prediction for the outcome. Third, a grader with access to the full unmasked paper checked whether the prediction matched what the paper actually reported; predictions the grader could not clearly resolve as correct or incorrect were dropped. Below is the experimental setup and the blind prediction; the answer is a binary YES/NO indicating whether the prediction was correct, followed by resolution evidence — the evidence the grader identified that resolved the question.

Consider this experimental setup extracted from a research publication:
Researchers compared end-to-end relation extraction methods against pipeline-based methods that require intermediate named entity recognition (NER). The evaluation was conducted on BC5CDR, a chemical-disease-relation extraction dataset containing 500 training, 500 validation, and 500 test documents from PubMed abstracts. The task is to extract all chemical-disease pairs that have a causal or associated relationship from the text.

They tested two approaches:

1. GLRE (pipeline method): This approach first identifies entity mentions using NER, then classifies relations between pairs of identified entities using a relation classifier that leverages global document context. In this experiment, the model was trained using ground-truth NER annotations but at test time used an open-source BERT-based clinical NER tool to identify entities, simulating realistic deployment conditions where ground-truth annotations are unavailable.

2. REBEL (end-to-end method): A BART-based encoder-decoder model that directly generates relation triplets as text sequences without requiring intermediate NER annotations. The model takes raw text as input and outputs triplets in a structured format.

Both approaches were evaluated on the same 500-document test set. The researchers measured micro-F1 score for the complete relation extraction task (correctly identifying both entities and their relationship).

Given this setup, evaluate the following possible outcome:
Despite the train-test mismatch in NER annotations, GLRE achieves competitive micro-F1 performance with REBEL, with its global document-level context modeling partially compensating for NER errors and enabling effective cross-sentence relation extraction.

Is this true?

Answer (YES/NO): NO